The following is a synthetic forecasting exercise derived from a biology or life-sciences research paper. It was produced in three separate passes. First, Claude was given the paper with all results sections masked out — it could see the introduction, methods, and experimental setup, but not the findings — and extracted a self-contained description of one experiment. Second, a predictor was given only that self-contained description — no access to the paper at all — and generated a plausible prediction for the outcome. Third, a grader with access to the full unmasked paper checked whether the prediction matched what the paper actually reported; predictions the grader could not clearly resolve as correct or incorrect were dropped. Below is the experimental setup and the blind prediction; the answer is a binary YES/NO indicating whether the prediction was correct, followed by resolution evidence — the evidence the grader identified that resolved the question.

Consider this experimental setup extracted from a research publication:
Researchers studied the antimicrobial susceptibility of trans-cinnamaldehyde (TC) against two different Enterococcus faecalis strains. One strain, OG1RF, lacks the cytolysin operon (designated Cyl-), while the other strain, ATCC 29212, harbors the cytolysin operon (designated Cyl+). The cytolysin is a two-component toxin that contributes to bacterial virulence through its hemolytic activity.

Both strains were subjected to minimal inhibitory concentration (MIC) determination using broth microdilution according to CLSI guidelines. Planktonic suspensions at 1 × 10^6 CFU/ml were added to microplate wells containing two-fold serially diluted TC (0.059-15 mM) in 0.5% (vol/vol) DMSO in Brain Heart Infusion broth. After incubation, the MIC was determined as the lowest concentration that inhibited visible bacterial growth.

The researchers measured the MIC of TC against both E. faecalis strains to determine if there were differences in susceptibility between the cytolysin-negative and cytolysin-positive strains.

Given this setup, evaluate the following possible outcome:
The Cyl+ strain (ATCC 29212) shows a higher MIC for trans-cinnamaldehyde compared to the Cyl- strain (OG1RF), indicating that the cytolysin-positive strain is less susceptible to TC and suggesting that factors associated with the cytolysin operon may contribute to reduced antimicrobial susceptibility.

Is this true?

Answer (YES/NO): NO